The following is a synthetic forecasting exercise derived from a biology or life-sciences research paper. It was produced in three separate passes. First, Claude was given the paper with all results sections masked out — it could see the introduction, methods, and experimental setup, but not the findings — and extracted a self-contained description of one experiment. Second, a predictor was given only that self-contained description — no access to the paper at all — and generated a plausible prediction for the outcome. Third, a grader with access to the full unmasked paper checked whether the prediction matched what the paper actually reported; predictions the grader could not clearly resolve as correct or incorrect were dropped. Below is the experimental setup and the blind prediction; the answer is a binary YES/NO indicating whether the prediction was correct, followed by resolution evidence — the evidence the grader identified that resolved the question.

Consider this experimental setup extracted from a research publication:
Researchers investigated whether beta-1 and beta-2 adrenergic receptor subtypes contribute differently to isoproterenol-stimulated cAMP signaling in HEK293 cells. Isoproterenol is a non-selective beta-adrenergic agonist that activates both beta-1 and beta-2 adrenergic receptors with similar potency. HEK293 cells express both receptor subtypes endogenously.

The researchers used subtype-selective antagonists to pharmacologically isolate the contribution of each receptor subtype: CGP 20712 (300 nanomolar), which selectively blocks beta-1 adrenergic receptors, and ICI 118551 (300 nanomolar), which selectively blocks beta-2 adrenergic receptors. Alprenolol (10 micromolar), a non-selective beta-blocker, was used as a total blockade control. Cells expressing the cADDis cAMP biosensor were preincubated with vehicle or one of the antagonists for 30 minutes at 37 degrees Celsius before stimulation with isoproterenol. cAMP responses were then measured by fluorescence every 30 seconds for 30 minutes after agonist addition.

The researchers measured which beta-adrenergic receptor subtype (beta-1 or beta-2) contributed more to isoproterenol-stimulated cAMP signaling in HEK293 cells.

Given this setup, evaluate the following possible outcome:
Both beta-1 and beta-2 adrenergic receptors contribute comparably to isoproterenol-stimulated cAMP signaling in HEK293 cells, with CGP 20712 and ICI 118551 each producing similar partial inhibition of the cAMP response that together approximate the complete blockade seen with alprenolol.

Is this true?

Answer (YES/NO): NO